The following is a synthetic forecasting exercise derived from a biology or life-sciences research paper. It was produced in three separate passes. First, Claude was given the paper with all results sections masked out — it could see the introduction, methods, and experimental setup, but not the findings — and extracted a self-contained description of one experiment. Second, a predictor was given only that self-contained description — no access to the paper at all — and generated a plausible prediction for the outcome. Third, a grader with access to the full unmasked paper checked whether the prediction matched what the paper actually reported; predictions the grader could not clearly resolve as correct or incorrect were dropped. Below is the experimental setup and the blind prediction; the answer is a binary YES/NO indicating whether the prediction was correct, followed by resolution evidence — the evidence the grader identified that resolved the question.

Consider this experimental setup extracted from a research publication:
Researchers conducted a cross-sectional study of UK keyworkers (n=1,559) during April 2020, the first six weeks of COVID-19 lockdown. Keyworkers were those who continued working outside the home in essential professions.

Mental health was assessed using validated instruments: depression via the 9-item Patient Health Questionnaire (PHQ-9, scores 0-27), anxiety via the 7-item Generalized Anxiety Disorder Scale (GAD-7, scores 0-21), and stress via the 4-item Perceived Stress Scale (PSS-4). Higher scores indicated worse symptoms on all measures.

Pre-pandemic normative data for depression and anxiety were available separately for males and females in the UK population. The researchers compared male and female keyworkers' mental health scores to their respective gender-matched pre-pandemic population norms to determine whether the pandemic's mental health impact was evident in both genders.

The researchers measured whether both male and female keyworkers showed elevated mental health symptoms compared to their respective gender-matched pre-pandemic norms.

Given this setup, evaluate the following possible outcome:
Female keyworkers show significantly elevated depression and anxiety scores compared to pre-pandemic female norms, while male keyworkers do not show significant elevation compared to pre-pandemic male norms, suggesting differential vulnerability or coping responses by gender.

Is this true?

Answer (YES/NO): NO